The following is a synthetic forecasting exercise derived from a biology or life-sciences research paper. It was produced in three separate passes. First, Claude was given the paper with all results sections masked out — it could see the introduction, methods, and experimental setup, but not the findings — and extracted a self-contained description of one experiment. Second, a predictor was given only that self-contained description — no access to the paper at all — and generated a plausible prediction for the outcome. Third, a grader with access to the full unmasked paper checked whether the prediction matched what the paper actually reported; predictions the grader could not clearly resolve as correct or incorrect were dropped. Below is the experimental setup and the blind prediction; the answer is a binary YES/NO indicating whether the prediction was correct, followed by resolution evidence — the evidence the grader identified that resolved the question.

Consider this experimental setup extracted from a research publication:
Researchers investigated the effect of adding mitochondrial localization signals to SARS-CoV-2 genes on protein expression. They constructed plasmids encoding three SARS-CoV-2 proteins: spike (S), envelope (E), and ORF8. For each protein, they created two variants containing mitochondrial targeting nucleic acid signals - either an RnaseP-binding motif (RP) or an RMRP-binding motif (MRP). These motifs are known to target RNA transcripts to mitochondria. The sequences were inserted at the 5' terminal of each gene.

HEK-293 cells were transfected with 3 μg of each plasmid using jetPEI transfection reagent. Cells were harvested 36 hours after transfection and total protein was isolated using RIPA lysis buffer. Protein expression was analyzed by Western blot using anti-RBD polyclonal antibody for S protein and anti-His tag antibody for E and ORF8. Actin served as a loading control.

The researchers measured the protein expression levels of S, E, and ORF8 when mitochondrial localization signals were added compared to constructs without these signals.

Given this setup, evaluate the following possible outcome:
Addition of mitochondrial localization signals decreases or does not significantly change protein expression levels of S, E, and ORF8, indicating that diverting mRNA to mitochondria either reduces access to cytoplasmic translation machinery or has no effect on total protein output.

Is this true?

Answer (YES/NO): NO